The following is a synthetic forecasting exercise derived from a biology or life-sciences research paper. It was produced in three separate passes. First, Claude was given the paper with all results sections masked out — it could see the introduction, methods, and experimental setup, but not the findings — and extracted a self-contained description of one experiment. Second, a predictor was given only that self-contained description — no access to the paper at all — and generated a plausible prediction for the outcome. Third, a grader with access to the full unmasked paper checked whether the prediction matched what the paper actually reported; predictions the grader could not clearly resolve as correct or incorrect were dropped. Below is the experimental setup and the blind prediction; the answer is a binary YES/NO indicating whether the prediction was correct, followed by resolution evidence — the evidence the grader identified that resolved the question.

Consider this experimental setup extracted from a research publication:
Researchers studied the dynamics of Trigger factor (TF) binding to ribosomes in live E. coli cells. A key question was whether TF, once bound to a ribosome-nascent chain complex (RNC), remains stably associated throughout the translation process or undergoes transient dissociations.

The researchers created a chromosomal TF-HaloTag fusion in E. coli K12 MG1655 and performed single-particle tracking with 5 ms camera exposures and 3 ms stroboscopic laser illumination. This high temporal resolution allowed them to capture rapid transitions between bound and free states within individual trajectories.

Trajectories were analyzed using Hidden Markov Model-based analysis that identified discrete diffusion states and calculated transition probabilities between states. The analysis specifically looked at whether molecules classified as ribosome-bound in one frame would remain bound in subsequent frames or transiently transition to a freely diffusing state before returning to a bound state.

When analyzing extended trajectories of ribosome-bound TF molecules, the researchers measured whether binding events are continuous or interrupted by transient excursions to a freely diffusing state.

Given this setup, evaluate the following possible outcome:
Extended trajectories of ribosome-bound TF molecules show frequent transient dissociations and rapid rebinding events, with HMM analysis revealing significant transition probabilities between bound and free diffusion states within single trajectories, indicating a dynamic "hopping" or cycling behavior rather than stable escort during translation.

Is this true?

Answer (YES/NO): YES